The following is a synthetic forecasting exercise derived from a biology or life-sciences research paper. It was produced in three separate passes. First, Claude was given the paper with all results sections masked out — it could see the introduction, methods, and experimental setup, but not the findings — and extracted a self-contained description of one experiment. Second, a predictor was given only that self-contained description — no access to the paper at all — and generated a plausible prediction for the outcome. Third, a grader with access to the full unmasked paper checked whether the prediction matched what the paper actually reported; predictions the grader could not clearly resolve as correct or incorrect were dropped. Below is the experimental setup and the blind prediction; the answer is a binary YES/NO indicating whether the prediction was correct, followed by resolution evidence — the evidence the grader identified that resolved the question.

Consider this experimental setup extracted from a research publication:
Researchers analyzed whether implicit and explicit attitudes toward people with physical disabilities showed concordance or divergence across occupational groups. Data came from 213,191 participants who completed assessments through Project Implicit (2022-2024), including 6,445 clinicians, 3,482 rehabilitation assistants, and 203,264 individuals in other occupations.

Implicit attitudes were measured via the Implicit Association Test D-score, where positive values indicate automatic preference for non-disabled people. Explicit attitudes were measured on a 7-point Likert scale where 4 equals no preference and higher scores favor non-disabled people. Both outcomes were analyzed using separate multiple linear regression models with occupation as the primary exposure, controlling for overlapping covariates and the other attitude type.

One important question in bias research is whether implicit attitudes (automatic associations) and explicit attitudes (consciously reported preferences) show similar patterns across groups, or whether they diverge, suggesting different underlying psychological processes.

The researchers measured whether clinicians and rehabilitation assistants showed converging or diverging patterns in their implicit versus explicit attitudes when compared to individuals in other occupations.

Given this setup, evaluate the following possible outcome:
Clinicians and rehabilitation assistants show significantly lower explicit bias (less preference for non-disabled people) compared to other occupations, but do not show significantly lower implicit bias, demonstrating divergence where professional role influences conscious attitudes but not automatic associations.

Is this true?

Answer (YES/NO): NO